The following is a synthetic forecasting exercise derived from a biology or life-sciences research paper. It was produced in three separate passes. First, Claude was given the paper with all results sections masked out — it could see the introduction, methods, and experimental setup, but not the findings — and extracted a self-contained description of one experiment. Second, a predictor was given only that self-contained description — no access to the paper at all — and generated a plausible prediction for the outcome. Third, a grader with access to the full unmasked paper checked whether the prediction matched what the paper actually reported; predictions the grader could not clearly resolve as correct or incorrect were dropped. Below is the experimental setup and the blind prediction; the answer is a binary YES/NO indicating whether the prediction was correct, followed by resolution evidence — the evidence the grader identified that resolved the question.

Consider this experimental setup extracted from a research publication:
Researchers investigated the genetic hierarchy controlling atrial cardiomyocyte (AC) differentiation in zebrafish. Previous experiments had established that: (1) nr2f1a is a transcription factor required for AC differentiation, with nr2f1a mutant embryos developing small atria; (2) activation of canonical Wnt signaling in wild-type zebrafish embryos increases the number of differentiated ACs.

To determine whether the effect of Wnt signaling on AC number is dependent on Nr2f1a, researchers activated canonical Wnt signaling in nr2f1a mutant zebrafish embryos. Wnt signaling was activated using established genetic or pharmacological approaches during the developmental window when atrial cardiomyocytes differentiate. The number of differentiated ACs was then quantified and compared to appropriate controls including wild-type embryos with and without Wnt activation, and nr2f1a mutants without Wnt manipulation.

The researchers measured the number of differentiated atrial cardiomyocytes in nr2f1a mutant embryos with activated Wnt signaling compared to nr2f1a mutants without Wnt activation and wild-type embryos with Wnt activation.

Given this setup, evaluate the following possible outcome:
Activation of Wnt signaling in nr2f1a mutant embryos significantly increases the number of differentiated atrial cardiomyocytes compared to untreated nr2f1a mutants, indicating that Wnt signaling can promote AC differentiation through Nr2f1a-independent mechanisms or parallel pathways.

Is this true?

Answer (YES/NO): NO